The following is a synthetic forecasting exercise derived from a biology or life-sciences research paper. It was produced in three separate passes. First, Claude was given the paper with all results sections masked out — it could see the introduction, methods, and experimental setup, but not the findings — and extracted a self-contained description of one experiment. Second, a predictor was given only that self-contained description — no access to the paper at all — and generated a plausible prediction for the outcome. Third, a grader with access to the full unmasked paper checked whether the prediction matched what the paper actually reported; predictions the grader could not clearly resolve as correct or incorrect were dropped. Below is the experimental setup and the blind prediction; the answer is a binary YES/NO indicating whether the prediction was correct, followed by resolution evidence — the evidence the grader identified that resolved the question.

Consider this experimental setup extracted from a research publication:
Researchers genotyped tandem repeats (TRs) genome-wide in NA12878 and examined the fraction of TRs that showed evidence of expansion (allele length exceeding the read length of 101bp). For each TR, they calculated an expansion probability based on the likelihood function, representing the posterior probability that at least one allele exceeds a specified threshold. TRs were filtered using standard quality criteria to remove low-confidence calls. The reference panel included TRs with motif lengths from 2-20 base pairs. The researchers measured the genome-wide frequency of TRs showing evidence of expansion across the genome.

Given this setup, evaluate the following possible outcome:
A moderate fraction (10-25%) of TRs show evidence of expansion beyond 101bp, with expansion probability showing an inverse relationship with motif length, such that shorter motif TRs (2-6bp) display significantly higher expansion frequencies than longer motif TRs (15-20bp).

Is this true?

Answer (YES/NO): NO